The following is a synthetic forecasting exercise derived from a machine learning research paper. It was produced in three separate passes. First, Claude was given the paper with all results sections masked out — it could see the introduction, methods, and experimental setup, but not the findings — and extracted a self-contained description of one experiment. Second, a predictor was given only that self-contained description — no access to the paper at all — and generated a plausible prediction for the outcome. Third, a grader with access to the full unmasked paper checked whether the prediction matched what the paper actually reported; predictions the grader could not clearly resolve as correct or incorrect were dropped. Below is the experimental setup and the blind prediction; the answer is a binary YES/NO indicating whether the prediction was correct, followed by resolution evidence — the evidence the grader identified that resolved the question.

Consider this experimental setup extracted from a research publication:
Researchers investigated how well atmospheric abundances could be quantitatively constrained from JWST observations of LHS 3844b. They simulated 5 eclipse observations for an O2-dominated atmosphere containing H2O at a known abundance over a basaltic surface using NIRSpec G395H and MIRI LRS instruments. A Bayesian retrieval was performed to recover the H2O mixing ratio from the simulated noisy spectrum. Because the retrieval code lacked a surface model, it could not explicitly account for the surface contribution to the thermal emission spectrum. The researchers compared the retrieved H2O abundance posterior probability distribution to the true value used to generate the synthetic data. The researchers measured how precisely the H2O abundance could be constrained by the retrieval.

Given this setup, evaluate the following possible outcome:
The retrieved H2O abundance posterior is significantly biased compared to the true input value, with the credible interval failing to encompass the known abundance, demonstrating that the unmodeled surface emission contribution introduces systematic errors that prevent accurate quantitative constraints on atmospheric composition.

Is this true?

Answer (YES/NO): NO